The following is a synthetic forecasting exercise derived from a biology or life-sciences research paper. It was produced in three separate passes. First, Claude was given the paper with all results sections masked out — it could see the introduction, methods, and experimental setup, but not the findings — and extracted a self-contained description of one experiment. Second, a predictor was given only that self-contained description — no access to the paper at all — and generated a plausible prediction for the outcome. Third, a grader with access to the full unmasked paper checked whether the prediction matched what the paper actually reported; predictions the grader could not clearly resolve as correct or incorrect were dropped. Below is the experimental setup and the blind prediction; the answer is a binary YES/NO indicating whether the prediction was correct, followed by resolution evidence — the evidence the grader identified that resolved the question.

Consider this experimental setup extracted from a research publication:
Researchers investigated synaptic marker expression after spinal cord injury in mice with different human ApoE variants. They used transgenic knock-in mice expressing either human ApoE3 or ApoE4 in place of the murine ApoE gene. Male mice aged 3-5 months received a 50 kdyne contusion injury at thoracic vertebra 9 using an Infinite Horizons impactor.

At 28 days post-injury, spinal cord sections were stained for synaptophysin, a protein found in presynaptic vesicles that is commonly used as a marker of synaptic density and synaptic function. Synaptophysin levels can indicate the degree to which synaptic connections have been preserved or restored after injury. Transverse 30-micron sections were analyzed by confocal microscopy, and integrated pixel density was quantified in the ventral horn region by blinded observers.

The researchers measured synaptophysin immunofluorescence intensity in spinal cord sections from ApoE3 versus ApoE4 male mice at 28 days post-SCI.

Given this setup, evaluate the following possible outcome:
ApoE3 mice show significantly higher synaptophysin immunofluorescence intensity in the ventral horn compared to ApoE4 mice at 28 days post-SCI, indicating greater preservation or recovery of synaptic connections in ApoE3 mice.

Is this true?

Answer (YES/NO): YES